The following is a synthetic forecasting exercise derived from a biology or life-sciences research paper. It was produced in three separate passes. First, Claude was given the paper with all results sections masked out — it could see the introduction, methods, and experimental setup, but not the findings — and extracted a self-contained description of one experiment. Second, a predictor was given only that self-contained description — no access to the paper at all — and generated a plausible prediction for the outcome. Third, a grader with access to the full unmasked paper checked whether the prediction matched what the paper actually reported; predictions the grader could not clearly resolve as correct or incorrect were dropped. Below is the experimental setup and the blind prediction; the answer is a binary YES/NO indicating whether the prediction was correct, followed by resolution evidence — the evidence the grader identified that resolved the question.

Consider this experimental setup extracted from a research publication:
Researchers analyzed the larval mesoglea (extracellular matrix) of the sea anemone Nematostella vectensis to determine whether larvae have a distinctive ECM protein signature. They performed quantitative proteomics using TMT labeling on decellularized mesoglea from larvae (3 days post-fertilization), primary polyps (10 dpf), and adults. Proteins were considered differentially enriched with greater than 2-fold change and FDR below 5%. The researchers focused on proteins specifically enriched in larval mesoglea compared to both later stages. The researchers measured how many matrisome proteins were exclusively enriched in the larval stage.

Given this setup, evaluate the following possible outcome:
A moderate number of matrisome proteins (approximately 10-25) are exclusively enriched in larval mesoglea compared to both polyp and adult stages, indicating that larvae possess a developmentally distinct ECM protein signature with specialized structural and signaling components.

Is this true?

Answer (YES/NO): NO